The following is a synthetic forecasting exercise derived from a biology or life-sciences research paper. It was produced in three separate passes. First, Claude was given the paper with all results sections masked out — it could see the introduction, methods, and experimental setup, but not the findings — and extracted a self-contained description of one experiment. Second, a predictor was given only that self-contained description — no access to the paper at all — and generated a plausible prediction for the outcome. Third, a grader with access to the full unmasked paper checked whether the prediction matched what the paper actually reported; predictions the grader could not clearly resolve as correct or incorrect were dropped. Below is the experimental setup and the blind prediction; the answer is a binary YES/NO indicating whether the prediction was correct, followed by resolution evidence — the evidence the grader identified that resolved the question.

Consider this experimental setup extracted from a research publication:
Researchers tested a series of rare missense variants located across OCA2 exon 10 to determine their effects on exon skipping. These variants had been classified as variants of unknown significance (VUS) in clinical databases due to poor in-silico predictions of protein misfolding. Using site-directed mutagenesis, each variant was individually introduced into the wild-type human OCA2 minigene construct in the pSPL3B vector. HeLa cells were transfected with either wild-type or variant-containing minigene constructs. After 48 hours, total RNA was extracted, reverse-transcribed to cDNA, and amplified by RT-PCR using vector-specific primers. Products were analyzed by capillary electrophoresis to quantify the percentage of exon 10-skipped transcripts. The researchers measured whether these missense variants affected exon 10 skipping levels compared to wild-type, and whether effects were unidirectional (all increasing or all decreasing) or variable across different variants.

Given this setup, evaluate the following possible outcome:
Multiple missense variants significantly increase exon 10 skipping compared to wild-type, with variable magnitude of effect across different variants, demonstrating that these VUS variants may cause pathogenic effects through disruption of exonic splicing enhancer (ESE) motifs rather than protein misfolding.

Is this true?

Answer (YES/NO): YES